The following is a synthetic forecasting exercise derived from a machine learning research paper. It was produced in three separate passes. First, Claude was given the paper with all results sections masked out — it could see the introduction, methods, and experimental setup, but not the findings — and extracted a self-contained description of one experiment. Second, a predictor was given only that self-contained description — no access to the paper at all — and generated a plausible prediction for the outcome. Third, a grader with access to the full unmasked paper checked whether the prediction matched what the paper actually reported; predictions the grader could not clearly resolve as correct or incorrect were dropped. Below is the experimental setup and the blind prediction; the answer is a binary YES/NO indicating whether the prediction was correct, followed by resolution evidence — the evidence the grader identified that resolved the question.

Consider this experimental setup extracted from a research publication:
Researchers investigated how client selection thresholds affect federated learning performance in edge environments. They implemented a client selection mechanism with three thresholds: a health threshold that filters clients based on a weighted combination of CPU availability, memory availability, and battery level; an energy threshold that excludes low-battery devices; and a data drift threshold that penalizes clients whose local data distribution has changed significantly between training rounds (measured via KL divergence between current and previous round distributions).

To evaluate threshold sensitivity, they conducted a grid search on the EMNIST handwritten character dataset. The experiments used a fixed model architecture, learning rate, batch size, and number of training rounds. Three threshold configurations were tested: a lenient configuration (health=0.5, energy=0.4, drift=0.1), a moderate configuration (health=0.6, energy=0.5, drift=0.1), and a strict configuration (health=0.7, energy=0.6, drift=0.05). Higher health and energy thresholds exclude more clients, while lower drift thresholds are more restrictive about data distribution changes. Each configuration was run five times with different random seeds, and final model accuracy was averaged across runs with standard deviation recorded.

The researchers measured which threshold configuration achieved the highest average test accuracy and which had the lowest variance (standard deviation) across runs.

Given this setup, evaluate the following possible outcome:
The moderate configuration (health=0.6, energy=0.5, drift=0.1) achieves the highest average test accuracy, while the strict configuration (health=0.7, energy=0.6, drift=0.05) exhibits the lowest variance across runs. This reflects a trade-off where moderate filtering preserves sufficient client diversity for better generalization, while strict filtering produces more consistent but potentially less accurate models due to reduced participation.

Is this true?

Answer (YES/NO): NO